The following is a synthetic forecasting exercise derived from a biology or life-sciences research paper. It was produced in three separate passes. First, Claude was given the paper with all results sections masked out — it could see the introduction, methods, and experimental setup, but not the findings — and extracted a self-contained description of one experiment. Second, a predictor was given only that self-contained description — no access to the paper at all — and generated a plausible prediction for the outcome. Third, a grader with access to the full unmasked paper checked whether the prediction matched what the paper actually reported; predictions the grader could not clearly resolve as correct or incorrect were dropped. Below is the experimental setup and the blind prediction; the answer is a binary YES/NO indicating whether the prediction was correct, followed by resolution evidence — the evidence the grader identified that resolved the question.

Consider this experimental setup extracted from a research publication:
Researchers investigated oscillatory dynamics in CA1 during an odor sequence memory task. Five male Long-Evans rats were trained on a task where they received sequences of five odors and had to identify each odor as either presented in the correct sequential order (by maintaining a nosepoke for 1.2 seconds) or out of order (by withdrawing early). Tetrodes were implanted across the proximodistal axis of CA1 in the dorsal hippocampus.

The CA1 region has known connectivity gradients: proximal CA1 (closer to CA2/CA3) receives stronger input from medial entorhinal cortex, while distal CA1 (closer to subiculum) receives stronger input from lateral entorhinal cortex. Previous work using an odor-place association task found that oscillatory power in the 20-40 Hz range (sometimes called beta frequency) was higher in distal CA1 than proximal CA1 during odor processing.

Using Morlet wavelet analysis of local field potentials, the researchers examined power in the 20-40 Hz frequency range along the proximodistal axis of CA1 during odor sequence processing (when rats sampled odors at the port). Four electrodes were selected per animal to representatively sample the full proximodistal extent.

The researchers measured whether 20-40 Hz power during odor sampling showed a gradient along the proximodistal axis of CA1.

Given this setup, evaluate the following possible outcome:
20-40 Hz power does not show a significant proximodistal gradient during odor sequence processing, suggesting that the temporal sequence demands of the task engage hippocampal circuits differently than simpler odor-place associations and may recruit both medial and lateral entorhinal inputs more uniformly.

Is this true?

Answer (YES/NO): NO